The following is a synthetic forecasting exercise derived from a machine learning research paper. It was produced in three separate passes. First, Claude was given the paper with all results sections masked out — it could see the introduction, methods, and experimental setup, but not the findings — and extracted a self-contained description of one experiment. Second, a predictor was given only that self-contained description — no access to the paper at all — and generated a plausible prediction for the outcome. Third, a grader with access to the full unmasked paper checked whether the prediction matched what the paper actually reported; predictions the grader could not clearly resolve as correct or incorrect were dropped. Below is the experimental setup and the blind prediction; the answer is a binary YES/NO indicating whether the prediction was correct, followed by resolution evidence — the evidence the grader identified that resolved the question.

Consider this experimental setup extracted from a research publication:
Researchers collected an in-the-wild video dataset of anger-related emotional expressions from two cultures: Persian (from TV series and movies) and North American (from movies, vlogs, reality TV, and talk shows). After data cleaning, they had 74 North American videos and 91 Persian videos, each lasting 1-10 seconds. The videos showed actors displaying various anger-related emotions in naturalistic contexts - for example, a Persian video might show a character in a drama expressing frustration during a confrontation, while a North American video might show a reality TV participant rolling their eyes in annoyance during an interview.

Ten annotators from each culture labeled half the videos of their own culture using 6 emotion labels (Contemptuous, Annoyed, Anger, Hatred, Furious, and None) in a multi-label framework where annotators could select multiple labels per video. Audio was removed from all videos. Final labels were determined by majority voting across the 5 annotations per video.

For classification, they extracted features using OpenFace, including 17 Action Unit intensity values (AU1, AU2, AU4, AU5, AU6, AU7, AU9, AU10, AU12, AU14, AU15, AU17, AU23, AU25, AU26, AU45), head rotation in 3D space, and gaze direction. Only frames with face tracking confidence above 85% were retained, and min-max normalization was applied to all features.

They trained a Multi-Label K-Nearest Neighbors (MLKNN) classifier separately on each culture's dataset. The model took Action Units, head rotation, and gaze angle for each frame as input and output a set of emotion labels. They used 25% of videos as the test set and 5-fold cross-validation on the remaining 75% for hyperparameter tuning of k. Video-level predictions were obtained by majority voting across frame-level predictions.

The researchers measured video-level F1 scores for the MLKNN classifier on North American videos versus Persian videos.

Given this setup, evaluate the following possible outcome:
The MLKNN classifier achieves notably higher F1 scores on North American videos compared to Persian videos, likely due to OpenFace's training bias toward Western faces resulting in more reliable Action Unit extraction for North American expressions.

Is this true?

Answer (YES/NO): NO